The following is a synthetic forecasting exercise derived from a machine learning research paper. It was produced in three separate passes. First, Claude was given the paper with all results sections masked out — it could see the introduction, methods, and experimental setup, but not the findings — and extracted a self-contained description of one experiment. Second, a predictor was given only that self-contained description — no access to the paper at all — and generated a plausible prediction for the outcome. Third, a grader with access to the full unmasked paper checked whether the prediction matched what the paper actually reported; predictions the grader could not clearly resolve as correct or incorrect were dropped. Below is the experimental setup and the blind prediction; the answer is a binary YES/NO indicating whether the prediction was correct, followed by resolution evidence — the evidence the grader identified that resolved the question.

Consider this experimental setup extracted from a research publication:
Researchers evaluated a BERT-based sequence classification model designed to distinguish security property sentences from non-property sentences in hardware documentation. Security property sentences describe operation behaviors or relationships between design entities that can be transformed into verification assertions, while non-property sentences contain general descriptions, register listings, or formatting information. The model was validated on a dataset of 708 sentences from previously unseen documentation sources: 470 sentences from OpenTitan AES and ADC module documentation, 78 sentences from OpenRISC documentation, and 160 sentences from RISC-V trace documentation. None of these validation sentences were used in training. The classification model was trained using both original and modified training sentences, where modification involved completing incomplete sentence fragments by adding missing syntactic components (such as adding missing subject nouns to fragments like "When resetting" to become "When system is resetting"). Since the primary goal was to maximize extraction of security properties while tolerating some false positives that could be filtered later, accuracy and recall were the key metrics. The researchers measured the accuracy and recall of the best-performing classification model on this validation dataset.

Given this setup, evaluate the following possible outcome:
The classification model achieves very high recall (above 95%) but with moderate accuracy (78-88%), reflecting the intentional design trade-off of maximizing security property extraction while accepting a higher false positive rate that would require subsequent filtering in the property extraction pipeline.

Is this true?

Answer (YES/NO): NO